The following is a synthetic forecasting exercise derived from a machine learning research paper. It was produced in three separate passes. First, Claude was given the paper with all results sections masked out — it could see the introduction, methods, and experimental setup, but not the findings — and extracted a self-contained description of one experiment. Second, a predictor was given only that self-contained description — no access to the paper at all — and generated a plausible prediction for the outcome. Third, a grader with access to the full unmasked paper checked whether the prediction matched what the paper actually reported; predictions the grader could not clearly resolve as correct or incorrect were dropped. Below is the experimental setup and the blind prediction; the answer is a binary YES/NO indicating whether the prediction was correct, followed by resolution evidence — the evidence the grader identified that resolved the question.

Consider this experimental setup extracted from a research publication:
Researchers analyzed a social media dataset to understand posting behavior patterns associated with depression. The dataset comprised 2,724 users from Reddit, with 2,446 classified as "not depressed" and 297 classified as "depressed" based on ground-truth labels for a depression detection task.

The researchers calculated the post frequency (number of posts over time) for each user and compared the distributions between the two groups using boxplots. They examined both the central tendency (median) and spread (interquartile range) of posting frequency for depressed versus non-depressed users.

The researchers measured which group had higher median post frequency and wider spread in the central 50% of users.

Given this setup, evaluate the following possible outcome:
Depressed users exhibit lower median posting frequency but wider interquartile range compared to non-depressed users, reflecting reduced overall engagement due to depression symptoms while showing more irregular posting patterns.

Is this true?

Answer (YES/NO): NO